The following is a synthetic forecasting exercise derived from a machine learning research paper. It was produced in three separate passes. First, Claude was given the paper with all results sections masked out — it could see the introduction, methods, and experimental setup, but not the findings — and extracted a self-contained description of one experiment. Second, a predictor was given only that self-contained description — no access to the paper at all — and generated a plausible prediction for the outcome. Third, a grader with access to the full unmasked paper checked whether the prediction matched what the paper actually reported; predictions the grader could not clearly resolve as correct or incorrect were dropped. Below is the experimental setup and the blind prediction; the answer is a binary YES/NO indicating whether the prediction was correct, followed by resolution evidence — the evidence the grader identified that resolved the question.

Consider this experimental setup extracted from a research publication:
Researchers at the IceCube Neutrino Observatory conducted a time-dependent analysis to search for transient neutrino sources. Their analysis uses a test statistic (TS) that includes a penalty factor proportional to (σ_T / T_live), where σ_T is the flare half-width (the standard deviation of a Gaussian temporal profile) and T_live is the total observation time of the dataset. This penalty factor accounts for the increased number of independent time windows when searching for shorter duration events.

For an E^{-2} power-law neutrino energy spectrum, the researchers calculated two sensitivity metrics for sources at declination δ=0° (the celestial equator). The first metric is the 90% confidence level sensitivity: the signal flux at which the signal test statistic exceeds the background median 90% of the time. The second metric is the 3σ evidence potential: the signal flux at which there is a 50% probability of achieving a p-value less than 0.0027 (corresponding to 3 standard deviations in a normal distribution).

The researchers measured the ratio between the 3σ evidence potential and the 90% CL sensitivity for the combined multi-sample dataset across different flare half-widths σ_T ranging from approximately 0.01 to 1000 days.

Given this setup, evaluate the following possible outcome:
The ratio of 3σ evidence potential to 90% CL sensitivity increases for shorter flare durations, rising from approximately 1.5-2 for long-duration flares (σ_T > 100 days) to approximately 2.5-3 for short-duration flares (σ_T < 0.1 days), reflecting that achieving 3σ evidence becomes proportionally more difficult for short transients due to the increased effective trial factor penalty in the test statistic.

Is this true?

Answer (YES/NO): NO